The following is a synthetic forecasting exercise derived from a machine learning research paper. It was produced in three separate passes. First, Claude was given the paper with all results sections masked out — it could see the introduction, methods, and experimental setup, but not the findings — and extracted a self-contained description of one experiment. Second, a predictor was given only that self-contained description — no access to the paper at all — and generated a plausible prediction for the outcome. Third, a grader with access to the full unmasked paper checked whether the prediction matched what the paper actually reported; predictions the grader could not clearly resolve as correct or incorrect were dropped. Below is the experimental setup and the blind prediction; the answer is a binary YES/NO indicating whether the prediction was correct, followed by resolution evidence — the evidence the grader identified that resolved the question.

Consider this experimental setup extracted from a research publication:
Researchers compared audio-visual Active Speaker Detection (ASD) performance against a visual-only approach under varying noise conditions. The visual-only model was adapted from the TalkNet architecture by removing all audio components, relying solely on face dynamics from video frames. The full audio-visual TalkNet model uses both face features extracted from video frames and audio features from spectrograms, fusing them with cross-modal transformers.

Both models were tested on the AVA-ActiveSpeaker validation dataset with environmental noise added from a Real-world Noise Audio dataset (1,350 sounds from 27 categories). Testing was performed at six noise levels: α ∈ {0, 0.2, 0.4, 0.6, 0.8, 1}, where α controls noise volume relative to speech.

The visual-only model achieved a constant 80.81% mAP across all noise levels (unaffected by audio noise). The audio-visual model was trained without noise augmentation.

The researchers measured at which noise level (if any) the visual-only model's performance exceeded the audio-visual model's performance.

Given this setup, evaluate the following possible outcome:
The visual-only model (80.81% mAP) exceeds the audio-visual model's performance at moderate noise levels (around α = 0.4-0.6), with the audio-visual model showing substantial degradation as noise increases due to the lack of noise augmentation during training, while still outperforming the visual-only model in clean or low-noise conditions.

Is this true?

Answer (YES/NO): NO